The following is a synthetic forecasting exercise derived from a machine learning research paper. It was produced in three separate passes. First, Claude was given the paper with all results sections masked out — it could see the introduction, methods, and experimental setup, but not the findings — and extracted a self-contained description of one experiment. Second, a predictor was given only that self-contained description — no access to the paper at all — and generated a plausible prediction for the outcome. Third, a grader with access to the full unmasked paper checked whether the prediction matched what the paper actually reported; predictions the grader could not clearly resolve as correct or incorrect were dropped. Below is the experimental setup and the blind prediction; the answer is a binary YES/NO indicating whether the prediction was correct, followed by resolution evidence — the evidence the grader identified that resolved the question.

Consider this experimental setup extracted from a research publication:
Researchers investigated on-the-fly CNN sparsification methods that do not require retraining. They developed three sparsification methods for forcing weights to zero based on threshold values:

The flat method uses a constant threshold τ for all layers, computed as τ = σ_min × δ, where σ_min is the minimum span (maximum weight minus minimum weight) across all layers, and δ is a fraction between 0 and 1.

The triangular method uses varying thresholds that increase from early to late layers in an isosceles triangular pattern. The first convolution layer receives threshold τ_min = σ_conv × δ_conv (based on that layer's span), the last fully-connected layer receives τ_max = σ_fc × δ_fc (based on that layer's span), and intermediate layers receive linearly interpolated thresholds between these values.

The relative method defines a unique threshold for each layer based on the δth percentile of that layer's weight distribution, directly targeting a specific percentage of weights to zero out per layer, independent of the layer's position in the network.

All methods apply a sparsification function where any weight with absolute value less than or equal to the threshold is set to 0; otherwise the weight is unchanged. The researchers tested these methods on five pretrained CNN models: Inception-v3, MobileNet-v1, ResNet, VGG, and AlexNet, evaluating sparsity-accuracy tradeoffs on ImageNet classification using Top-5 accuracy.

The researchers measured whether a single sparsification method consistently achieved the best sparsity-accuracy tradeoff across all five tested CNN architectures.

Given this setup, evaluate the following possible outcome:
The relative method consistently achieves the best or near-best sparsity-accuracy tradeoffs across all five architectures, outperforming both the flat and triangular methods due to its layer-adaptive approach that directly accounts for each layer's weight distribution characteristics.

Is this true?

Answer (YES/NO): NO